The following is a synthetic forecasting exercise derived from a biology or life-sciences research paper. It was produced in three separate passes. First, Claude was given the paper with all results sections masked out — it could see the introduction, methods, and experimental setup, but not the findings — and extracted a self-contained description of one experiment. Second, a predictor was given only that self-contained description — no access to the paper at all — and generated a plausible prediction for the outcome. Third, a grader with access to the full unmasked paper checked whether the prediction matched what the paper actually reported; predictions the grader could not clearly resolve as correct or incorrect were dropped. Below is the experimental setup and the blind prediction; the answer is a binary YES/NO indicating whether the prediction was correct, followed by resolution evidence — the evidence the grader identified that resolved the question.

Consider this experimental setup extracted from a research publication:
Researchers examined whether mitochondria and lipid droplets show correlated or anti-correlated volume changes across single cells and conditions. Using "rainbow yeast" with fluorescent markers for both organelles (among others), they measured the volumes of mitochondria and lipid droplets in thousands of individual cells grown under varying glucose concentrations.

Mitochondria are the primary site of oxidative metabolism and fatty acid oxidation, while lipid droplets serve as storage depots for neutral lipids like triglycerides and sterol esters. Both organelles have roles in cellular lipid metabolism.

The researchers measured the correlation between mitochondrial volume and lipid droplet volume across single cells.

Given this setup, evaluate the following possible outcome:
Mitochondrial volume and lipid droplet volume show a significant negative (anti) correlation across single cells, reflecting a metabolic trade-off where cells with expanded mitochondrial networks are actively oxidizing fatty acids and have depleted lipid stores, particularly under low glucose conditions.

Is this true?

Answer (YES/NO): NO